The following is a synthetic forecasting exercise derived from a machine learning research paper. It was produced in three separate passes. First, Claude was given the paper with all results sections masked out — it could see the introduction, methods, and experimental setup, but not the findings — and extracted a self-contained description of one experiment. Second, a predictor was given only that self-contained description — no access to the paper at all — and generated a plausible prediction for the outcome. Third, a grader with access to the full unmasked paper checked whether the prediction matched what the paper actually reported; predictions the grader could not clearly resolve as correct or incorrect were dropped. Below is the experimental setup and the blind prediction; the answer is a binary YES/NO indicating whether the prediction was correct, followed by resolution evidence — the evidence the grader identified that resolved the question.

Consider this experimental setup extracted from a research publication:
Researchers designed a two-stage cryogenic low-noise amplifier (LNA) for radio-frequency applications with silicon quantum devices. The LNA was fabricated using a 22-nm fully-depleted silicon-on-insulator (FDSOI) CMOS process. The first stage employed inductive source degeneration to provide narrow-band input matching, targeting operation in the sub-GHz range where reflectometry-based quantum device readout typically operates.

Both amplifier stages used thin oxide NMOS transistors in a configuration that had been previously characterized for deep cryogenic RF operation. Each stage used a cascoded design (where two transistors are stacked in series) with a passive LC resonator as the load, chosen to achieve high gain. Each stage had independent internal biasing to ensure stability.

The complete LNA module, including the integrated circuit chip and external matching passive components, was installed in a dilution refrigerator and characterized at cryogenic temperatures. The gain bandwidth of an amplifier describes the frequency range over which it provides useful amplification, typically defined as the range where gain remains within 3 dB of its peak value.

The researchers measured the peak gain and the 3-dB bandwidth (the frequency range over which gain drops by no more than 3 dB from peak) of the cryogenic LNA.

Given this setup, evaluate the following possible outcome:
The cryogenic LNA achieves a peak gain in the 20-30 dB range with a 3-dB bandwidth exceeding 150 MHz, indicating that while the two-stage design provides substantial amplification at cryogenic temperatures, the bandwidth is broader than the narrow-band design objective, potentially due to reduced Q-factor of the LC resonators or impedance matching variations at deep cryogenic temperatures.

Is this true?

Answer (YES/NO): NO